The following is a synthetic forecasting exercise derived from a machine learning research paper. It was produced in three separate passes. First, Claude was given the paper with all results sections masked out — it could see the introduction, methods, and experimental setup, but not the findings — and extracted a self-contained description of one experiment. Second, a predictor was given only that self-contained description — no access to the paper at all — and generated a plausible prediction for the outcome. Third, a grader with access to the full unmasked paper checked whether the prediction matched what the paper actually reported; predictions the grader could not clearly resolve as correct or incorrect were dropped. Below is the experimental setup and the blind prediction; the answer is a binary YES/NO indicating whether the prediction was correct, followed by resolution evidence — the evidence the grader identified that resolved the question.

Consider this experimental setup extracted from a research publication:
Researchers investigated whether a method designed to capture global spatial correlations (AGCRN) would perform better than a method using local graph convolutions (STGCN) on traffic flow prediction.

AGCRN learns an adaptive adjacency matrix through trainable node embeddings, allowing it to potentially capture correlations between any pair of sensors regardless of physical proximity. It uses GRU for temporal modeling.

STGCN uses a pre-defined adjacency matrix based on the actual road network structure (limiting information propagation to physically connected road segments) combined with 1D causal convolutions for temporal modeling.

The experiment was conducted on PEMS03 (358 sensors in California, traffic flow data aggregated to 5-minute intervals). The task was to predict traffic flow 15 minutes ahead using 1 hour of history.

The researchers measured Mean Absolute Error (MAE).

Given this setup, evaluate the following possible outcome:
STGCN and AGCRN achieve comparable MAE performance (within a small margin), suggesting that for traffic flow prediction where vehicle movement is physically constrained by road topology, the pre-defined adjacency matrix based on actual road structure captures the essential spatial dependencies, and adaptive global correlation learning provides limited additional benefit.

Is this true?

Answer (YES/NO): YES